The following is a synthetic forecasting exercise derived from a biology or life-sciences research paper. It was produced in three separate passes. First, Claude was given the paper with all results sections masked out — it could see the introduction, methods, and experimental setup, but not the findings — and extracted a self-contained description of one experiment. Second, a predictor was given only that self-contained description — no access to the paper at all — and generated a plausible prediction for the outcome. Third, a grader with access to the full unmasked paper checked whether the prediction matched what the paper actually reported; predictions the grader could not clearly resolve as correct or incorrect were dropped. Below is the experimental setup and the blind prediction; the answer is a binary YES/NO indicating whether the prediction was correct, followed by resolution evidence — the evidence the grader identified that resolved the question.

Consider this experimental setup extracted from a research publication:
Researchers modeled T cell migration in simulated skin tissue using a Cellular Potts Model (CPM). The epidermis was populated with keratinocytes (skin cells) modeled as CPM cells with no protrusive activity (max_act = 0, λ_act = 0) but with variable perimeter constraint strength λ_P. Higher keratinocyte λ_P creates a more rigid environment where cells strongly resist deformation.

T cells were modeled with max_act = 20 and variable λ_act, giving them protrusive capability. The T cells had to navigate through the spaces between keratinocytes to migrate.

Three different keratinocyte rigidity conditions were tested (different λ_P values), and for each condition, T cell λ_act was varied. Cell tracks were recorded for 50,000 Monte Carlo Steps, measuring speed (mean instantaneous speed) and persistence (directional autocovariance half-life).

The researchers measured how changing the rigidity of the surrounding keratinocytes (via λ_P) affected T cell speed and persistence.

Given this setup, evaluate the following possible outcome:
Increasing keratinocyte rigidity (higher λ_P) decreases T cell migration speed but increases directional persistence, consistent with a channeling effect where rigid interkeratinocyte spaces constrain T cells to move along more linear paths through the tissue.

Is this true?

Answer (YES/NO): NO